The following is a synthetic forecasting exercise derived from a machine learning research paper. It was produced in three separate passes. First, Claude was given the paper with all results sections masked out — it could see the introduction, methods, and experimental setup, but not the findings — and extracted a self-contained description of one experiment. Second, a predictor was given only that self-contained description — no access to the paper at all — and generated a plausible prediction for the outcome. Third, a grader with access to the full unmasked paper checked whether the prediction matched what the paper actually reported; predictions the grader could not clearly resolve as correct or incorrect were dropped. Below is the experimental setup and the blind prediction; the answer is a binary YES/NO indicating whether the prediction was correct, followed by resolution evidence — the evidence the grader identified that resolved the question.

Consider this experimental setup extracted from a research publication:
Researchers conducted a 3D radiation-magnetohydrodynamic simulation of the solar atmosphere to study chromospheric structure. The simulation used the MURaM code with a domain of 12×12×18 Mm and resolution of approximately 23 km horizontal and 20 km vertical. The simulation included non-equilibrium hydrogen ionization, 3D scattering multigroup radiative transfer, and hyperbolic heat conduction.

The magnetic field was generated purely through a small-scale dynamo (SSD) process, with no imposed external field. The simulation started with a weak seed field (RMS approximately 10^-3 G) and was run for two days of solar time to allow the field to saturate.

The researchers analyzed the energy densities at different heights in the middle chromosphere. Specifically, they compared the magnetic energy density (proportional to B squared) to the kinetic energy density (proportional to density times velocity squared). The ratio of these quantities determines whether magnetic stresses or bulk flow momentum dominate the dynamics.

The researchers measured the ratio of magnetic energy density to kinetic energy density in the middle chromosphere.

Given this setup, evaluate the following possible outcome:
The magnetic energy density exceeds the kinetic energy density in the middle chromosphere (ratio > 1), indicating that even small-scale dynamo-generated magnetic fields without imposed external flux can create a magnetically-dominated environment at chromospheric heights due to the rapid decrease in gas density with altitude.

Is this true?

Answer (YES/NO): YES